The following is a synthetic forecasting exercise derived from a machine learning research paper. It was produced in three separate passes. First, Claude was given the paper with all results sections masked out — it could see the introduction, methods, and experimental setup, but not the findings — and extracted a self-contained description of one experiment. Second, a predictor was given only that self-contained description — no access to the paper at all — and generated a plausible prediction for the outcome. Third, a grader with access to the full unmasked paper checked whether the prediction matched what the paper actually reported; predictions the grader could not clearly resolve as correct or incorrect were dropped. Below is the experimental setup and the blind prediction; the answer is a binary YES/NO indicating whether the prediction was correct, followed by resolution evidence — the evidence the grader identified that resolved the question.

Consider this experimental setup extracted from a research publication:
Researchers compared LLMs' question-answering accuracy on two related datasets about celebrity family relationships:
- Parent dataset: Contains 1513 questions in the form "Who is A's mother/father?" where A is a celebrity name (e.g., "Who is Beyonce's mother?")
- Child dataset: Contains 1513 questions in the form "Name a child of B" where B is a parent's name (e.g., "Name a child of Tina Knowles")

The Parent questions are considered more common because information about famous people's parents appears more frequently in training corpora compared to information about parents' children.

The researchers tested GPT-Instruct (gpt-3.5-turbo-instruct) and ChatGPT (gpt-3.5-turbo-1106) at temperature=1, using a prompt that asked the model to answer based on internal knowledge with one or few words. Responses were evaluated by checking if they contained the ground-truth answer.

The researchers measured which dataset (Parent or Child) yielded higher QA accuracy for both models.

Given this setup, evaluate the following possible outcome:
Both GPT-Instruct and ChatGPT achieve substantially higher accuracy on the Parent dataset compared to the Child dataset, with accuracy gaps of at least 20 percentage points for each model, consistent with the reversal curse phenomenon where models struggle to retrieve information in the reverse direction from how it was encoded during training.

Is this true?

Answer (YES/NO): YES